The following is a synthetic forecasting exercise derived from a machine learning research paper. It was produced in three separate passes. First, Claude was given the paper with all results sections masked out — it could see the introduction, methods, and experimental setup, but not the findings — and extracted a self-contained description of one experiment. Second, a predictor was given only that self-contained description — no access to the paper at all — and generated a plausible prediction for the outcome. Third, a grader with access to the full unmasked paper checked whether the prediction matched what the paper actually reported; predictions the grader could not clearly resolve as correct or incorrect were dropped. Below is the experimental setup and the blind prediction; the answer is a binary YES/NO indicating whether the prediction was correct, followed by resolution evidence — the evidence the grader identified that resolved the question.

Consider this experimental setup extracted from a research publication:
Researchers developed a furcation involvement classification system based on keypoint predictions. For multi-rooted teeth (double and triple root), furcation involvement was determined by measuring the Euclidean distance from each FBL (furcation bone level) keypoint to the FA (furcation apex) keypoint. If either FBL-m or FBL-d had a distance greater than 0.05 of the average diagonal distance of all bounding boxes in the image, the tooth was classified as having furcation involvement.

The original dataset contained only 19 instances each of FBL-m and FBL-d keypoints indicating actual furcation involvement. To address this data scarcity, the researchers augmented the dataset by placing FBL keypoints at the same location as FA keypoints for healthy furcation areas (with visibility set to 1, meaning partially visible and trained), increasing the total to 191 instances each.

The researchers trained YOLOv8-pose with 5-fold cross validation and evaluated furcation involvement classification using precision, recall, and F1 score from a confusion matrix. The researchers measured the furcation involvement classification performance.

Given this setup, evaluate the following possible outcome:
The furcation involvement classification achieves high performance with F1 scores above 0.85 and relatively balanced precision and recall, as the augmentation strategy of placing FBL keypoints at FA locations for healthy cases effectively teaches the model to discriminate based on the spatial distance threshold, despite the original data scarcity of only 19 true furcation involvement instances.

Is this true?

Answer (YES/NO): NO